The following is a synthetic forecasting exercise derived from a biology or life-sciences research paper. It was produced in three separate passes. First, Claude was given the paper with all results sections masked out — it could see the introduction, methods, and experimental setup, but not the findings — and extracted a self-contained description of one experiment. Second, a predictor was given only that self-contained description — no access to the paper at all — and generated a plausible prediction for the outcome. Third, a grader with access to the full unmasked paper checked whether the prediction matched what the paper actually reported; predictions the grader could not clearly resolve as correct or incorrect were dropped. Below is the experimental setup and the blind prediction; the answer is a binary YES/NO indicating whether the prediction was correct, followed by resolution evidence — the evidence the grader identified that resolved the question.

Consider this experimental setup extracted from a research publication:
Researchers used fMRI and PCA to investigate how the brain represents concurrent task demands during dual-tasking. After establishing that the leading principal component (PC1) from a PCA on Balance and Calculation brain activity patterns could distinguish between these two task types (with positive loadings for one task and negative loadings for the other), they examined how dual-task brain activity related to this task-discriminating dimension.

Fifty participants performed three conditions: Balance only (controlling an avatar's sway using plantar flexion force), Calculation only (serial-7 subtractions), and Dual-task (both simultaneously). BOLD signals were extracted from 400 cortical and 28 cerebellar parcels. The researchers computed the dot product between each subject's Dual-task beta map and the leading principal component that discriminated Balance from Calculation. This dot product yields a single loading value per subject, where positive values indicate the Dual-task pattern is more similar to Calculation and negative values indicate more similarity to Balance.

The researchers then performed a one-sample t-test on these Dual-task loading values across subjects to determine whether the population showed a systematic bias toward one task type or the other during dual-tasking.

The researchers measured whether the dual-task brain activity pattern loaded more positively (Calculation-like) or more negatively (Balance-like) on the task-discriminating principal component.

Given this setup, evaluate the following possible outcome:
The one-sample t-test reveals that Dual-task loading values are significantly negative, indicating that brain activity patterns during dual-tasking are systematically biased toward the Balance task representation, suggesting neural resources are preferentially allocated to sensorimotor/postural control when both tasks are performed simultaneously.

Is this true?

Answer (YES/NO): NO